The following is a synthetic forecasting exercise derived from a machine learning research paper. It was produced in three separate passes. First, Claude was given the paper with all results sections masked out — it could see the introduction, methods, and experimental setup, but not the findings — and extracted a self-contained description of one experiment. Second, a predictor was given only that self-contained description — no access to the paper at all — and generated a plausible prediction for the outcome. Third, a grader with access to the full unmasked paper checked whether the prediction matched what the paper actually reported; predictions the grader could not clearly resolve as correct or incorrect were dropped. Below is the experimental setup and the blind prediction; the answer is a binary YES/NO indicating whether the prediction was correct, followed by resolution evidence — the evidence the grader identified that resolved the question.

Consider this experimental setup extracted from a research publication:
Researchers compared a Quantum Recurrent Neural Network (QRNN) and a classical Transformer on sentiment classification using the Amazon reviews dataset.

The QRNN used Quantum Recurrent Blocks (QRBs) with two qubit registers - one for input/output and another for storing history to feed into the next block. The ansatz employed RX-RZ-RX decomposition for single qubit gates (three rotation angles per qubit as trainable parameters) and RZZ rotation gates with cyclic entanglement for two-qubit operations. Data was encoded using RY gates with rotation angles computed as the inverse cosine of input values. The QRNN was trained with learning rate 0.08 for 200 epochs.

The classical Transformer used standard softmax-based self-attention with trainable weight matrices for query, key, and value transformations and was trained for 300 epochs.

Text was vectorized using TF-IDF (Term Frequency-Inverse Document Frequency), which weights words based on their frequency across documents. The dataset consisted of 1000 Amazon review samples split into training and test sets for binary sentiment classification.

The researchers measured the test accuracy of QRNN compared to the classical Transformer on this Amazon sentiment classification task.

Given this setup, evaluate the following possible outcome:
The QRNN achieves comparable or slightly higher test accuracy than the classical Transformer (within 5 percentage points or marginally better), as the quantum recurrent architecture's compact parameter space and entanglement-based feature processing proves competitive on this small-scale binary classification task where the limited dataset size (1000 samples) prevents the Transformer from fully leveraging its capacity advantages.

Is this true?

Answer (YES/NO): NO